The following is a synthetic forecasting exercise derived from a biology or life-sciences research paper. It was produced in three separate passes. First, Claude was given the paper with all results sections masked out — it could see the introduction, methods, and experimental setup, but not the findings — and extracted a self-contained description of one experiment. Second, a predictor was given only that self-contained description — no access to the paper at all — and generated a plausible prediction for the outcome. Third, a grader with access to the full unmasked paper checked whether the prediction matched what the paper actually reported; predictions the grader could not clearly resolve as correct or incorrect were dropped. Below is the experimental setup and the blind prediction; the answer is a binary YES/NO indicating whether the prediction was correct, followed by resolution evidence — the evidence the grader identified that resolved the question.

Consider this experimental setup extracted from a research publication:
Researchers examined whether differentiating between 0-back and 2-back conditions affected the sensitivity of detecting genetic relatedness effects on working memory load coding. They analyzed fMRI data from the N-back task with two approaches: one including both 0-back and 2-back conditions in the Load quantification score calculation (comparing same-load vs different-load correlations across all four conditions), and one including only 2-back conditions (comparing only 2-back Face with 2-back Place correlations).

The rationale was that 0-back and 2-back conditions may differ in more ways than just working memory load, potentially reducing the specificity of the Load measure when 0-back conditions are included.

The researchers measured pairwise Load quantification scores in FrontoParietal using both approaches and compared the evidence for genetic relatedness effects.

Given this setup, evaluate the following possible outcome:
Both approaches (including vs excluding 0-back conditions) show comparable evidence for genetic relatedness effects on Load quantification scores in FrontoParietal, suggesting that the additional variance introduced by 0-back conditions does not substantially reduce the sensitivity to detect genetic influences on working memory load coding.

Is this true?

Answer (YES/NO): NO